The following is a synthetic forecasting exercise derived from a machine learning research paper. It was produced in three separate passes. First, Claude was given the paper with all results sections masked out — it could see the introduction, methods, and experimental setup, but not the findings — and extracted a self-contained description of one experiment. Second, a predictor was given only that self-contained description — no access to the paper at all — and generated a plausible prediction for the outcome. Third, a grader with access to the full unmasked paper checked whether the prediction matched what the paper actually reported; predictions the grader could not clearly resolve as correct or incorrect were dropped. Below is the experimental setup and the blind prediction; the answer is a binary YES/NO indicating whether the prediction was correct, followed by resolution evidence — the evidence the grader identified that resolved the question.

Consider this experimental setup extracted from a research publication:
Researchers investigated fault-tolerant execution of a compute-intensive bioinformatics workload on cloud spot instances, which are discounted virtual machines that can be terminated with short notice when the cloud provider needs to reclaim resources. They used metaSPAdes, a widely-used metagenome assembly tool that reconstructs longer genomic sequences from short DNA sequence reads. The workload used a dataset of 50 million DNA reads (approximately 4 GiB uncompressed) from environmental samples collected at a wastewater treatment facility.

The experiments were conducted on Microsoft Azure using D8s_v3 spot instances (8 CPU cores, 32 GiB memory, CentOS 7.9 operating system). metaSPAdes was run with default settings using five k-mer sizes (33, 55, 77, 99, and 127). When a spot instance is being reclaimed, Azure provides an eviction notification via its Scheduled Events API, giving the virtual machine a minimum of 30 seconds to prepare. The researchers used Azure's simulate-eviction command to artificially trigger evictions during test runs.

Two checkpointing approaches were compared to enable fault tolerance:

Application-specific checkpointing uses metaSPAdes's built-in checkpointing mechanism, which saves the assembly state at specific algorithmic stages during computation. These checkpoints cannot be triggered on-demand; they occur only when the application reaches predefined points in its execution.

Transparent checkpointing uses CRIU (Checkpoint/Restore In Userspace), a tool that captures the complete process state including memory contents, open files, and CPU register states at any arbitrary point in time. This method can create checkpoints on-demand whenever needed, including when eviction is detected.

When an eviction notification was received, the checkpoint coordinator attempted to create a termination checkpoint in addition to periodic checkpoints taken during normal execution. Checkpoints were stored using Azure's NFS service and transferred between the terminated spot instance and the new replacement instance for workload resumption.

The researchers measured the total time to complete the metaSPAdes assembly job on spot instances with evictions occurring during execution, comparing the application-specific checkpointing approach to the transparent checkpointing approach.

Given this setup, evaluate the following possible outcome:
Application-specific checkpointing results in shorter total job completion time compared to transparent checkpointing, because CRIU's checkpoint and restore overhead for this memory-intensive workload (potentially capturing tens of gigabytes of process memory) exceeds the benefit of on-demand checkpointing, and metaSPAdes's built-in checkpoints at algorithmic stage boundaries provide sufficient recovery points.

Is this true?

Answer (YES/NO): NO